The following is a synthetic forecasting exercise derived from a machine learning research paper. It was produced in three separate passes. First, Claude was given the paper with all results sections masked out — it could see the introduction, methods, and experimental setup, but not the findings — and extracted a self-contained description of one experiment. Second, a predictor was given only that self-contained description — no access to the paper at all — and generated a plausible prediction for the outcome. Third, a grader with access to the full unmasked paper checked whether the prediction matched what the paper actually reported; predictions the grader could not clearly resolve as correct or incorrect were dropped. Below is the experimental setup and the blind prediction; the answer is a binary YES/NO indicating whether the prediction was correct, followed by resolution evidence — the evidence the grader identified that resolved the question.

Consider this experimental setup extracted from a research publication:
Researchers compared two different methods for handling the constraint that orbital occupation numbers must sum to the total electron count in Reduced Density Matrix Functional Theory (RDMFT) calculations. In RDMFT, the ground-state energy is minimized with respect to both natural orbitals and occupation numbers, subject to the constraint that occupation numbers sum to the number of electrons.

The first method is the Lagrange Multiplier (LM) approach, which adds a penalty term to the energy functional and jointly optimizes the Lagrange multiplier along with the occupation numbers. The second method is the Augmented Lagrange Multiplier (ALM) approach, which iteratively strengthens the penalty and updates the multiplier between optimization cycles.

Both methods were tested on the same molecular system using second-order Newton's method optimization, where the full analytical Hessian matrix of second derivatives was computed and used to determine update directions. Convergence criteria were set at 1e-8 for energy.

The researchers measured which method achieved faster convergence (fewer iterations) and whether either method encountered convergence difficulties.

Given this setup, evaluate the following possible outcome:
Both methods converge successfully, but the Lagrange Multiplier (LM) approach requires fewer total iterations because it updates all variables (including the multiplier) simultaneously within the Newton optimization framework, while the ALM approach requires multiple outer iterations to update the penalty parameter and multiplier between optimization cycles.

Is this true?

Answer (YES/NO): NO